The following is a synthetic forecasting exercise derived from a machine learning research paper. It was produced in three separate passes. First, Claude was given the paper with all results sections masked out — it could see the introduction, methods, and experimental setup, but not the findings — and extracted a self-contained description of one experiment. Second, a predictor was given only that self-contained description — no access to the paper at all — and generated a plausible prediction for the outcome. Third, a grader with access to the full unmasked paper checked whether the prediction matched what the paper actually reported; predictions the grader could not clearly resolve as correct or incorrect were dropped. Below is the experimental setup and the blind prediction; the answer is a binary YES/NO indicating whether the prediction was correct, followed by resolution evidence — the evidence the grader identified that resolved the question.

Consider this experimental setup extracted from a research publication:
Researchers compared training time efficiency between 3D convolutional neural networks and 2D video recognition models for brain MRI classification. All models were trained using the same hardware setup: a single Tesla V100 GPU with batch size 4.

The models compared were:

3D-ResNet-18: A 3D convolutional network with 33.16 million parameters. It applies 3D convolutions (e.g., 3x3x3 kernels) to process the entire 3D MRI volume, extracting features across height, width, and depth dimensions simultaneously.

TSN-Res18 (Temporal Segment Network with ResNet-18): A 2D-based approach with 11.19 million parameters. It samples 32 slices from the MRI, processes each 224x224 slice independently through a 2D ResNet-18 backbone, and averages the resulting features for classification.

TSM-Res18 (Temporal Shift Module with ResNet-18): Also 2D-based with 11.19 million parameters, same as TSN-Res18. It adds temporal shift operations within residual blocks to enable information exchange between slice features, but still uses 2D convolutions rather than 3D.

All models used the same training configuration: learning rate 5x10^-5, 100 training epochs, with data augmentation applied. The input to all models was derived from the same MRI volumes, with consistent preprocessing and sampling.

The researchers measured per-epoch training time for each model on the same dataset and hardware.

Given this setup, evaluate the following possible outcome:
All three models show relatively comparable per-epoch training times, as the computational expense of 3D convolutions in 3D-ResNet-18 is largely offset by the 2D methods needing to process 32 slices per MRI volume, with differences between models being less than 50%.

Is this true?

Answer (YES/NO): NO